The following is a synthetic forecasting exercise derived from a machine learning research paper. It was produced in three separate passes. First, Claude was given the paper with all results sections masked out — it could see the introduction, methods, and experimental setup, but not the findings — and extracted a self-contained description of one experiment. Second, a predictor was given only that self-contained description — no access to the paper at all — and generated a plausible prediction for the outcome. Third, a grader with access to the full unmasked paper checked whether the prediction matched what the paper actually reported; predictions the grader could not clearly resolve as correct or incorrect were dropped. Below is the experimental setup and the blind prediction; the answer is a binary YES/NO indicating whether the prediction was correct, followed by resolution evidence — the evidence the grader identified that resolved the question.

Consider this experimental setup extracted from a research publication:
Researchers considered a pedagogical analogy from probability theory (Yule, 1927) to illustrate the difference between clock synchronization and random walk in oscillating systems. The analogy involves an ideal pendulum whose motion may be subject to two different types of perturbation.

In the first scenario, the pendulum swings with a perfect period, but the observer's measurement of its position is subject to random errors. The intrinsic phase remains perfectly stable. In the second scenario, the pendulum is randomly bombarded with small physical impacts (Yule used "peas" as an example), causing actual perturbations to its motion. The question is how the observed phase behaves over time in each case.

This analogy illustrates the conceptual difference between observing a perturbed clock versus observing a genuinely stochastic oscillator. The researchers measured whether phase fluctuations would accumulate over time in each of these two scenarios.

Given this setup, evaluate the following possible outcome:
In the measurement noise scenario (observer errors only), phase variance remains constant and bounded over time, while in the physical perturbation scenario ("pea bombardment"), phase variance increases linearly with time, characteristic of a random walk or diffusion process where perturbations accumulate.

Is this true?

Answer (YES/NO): YES